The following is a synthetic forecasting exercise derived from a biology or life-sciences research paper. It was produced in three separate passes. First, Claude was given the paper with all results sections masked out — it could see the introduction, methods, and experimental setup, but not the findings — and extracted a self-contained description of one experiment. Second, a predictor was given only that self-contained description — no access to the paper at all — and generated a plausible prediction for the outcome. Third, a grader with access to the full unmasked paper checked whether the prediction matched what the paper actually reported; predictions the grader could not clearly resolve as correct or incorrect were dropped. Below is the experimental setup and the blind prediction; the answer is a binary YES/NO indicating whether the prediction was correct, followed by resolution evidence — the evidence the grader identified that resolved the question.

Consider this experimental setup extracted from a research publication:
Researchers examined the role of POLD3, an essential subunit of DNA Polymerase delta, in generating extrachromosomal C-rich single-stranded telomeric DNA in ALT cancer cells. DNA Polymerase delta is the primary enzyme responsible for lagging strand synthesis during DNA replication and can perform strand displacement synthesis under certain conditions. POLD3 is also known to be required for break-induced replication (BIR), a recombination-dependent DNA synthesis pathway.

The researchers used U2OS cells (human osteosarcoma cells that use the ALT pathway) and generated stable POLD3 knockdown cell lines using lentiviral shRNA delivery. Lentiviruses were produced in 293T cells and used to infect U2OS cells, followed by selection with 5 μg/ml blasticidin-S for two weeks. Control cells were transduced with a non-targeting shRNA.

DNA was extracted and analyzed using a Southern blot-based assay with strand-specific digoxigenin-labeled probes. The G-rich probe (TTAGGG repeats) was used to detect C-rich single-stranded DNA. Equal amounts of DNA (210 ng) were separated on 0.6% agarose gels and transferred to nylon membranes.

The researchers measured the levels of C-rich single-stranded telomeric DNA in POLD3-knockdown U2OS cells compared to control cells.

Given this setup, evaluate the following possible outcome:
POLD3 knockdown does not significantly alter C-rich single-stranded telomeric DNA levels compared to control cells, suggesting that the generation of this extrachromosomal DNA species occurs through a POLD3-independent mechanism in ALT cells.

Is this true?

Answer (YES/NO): NO